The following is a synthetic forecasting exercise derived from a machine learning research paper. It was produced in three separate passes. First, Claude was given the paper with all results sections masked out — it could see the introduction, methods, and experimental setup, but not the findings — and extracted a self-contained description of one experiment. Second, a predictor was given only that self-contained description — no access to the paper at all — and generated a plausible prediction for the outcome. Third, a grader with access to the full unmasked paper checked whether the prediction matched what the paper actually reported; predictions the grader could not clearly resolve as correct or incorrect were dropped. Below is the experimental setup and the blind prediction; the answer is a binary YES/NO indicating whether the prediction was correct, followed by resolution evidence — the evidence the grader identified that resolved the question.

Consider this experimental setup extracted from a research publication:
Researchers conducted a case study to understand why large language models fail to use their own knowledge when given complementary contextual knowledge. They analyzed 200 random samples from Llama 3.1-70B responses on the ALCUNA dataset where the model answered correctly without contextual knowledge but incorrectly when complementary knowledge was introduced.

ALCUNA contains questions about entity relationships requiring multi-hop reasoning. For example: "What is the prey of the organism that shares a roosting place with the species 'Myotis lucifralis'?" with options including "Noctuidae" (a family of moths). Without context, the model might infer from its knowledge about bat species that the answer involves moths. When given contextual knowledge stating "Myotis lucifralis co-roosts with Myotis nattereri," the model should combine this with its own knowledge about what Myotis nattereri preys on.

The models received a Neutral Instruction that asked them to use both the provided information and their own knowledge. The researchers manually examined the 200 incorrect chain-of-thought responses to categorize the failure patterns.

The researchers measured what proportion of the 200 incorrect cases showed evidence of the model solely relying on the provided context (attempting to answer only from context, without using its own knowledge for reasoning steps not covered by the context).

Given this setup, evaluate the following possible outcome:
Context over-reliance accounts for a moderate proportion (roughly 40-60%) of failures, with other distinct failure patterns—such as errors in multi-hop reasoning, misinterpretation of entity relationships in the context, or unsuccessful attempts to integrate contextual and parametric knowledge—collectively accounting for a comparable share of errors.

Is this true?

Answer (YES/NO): NO